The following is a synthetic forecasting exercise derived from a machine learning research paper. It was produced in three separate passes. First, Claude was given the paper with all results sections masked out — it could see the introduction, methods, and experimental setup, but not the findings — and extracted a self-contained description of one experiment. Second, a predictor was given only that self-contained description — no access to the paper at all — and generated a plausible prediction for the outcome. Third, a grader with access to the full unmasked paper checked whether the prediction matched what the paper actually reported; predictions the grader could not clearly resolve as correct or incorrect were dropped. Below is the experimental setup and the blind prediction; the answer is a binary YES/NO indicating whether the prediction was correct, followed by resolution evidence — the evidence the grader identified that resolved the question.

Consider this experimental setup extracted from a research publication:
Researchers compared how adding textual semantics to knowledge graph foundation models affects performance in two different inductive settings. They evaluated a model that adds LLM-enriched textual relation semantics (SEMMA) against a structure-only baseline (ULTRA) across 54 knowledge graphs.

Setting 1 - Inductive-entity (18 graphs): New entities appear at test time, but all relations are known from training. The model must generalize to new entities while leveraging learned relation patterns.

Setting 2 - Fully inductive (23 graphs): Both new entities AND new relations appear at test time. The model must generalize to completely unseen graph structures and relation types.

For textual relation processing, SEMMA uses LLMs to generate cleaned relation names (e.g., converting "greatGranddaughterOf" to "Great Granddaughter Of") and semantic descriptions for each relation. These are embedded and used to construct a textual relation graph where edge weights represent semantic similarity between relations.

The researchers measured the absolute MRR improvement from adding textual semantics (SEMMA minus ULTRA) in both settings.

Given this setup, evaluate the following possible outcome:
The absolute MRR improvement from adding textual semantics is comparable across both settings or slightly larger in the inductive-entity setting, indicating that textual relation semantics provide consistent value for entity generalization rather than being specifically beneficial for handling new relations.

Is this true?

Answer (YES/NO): NO